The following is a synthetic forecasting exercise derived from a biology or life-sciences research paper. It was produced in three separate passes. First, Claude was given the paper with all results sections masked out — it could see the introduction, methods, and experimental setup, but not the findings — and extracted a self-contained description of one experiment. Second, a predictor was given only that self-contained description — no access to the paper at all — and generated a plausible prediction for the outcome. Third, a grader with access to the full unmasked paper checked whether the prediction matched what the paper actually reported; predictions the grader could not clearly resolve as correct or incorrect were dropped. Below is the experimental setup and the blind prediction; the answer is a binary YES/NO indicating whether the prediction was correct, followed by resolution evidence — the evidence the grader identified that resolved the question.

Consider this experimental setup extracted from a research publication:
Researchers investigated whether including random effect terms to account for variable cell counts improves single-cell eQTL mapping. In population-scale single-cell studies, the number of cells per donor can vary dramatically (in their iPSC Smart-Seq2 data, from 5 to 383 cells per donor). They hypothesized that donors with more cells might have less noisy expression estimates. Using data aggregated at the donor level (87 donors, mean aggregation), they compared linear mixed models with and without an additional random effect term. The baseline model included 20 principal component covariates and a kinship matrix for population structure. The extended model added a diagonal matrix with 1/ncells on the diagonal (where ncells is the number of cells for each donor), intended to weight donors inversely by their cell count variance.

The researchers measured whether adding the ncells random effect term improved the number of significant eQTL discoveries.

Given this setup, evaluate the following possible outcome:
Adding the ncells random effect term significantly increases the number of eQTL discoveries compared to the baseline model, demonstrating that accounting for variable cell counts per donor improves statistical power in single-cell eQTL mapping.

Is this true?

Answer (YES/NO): YES